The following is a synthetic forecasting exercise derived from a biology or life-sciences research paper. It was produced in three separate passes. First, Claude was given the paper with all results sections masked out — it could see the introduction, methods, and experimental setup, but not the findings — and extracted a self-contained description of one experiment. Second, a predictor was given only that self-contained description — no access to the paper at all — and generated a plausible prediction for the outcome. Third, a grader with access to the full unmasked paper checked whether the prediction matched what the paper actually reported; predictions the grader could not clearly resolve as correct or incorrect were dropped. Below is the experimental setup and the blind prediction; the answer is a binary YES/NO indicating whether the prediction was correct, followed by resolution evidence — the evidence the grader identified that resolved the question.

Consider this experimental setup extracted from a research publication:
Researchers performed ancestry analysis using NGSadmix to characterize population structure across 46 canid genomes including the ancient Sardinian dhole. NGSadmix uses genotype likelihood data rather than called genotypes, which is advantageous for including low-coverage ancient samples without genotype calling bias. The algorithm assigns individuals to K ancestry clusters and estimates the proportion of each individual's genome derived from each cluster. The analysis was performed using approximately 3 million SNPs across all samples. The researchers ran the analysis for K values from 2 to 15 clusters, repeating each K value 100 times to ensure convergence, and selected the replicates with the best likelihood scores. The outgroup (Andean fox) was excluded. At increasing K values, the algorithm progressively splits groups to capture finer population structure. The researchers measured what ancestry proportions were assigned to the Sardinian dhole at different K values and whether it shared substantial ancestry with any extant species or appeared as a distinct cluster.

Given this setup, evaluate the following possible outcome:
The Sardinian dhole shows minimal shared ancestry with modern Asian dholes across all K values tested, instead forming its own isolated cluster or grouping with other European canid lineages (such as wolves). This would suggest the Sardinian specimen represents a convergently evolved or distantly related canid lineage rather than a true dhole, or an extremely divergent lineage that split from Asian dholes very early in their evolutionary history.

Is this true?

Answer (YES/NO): NO